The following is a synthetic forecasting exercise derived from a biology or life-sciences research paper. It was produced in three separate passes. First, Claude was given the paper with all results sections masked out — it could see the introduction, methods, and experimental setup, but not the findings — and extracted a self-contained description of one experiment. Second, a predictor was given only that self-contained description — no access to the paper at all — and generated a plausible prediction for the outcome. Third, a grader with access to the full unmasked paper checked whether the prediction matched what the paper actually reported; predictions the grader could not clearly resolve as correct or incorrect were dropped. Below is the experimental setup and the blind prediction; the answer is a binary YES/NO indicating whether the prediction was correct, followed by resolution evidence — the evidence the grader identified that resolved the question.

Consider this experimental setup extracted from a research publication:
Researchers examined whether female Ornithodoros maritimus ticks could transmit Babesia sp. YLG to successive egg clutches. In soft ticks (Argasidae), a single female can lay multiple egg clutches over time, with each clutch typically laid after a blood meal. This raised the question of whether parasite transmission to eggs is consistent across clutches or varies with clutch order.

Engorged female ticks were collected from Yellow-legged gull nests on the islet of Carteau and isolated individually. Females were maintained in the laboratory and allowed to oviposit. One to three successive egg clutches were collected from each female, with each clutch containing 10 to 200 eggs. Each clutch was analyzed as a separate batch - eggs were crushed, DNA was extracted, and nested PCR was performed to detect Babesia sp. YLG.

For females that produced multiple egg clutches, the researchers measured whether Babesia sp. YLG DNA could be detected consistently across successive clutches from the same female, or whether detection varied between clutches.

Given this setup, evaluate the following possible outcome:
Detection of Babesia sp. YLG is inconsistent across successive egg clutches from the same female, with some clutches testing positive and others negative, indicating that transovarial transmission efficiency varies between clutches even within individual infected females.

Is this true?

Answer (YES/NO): NO